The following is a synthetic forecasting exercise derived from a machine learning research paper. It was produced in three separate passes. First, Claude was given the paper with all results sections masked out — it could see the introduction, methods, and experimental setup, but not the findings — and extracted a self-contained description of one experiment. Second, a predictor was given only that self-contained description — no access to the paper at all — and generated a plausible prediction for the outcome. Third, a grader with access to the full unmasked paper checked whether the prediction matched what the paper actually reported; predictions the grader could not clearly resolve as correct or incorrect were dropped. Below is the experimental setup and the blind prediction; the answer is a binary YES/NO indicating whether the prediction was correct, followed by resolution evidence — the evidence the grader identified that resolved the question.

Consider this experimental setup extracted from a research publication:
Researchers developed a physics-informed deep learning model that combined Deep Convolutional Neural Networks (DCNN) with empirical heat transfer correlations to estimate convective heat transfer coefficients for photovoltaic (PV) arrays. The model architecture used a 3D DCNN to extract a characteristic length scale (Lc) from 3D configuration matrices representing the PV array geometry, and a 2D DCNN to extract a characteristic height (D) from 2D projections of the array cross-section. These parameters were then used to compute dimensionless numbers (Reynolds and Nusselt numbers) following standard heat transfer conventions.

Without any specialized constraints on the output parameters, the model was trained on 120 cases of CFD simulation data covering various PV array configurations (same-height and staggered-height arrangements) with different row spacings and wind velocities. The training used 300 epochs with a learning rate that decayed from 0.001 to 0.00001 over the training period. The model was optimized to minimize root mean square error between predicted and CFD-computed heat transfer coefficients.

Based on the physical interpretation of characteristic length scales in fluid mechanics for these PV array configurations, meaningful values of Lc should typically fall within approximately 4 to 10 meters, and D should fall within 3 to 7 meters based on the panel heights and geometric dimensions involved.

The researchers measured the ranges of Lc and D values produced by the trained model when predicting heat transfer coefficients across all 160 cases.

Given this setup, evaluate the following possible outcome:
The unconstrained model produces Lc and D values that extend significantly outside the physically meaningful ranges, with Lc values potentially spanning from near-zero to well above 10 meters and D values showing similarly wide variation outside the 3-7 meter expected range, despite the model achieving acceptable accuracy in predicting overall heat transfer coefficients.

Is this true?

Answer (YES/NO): NO